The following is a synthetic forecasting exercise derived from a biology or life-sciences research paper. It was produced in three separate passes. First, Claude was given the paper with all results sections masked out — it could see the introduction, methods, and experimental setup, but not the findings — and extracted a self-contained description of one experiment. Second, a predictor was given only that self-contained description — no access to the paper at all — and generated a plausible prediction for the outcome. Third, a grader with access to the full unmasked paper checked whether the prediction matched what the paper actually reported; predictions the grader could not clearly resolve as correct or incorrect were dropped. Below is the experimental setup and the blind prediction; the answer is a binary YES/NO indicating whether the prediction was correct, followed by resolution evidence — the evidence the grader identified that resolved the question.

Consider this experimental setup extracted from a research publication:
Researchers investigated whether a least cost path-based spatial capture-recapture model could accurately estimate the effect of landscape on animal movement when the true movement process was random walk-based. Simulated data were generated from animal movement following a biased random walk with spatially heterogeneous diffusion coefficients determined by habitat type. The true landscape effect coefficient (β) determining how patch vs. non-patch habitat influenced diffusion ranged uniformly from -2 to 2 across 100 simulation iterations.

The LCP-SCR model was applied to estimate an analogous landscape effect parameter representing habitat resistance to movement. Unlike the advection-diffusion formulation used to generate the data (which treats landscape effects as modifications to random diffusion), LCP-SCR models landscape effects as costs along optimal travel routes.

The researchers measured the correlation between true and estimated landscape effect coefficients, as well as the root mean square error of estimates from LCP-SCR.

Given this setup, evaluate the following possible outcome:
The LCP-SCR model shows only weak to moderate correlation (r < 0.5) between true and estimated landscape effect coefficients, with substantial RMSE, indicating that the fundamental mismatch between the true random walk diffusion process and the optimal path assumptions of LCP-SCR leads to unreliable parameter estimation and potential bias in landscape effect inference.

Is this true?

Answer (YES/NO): NO